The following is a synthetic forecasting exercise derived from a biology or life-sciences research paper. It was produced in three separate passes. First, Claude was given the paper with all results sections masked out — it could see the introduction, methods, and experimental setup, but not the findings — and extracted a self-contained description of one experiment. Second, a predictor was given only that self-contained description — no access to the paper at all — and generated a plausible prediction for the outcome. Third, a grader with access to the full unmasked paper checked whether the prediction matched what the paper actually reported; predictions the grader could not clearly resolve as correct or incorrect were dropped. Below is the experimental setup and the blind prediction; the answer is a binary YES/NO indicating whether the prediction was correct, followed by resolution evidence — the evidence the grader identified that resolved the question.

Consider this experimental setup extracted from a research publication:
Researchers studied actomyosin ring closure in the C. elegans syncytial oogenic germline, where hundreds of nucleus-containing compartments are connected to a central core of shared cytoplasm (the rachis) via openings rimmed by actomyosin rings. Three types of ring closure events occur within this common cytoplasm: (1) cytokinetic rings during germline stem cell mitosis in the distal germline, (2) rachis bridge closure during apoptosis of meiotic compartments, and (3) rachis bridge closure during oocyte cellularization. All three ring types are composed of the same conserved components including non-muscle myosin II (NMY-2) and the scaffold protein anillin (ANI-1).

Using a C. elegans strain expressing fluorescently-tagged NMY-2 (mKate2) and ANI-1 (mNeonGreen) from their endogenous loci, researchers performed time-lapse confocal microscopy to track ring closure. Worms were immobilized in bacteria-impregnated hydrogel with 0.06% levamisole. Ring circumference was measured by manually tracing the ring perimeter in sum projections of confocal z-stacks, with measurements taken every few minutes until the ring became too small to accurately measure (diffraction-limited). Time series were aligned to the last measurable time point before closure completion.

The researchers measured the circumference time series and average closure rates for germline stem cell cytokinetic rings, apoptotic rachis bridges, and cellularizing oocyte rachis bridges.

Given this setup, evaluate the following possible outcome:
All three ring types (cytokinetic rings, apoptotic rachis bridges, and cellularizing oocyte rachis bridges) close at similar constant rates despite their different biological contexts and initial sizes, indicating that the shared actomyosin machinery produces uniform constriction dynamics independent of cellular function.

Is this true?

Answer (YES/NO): NO